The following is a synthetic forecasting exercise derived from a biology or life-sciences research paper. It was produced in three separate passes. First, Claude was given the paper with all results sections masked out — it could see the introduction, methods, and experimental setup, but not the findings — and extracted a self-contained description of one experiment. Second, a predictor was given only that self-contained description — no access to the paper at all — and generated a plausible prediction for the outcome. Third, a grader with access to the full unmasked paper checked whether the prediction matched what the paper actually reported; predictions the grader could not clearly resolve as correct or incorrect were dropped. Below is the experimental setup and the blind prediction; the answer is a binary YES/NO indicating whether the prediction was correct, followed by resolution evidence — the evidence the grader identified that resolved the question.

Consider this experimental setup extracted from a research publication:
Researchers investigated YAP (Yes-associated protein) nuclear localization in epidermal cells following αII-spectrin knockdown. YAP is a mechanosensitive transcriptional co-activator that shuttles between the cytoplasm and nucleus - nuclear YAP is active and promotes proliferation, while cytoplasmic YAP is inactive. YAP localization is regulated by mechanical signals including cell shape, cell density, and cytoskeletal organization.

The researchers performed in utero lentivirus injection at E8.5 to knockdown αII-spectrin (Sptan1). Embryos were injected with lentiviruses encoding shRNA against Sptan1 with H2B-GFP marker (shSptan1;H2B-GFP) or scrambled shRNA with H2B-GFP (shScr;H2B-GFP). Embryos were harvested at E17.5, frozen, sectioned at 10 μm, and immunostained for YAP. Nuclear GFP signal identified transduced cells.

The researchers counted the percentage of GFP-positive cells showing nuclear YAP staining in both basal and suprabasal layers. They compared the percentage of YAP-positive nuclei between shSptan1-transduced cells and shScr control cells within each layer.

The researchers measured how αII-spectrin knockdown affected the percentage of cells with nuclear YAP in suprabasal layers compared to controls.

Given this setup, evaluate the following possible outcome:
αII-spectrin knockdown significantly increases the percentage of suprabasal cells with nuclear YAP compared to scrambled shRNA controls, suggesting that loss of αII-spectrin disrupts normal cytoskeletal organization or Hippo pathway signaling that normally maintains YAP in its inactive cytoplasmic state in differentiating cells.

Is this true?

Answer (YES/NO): NO